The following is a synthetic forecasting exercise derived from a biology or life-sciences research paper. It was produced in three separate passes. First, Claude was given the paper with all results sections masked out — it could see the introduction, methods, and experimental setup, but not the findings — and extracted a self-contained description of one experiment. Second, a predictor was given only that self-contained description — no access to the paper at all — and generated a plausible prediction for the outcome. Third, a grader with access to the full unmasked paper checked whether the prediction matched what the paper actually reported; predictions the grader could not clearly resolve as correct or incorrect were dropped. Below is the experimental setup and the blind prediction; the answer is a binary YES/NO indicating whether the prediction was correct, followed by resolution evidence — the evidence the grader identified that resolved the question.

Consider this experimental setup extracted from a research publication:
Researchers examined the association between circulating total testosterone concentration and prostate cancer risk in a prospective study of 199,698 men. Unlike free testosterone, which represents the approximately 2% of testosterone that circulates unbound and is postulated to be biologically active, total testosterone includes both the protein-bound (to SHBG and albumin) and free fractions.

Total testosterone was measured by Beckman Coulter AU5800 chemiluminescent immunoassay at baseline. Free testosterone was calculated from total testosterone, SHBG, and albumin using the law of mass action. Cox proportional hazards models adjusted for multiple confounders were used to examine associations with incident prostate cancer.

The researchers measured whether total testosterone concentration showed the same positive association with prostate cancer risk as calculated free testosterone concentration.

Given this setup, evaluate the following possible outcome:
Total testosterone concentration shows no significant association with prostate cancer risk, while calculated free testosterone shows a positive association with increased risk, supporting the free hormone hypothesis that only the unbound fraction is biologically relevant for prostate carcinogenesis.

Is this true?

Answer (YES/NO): YES